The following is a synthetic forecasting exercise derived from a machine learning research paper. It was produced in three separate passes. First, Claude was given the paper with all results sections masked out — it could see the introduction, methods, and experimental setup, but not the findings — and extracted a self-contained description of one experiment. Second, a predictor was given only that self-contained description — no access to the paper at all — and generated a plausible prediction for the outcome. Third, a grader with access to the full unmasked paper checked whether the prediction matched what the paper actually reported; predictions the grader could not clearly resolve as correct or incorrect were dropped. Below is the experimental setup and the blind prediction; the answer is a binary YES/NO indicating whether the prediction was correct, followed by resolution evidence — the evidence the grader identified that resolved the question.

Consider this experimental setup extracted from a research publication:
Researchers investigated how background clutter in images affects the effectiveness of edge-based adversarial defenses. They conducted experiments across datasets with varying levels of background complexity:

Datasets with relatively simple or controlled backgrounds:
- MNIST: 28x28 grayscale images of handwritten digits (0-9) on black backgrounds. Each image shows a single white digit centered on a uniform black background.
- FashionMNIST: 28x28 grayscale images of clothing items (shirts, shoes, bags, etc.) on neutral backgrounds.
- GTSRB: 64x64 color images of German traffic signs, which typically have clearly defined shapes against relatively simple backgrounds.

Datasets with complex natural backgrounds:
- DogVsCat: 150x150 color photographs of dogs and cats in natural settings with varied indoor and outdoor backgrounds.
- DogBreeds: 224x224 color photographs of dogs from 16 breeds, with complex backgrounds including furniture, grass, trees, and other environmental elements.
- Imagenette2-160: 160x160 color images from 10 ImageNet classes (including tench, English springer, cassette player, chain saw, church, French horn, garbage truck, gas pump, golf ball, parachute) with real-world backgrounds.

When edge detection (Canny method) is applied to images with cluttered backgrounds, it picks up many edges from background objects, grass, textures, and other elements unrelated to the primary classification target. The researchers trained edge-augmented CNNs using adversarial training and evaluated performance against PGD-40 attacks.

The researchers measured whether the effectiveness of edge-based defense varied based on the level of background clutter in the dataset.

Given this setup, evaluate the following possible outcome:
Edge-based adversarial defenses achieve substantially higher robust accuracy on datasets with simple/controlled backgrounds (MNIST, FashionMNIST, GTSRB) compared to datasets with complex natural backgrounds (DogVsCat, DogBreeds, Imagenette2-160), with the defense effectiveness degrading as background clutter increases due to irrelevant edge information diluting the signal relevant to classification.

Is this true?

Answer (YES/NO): NO